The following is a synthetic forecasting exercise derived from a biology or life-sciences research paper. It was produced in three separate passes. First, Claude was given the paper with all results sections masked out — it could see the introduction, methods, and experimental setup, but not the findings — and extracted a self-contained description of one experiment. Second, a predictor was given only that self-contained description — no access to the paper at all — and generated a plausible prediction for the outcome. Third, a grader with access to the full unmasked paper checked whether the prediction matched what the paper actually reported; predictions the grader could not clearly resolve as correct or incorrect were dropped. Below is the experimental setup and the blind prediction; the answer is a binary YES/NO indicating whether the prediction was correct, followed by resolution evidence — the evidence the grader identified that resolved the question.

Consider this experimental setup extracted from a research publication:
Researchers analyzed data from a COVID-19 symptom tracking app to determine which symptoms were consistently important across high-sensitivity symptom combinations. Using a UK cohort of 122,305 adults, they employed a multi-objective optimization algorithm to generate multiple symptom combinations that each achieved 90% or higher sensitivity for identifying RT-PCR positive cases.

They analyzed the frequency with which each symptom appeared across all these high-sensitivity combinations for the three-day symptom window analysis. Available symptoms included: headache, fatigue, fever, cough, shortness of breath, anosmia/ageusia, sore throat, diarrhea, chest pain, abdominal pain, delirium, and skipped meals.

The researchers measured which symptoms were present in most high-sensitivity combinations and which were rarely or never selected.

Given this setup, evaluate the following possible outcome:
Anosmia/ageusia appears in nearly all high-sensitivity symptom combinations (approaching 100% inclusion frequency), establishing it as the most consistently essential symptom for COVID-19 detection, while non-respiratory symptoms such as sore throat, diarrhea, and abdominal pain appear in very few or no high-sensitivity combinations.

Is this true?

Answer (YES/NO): NO